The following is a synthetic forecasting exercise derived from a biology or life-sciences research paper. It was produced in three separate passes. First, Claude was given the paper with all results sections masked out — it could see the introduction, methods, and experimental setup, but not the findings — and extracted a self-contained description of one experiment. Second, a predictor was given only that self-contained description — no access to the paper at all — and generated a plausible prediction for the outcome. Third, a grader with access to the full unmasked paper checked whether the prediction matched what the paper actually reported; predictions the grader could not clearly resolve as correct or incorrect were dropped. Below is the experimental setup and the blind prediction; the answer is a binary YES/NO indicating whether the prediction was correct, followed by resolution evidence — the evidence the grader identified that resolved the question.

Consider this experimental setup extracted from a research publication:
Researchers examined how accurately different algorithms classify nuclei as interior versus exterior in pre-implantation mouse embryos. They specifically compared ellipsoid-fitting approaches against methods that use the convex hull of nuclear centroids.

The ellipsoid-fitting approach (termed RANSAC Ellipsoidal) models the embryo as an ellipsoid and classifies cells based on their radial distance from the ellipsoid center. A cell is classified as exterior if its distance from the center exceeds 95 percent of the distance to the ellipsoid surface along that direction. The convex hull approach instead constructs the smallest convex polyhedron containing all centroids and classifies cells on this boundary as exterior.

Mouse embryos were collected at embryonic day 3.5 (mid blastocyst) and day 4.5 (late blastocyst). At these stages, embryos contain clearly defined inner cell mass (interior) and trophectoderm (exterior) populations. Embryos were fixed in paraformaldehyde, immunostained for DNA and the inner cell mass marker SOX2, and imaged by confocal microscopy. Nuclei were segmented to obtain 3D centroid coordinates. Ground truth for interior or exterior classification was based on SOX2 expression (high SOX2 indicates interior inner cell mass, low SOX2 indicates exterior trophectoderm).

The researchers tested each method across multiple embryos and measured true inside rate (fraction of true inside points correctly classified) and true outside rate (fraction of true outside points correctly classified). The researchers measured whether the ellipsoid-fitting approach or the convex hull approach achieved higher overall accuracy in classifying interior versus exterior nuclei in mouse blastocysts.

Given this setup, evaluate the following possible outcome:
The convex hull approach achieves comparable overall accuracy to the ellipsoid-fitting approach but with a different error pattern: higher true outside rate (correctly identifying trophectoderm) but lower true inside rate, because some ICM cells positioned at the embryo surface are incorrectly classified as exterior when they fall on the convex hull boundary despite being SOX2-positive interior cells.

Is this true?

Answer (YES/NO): NO